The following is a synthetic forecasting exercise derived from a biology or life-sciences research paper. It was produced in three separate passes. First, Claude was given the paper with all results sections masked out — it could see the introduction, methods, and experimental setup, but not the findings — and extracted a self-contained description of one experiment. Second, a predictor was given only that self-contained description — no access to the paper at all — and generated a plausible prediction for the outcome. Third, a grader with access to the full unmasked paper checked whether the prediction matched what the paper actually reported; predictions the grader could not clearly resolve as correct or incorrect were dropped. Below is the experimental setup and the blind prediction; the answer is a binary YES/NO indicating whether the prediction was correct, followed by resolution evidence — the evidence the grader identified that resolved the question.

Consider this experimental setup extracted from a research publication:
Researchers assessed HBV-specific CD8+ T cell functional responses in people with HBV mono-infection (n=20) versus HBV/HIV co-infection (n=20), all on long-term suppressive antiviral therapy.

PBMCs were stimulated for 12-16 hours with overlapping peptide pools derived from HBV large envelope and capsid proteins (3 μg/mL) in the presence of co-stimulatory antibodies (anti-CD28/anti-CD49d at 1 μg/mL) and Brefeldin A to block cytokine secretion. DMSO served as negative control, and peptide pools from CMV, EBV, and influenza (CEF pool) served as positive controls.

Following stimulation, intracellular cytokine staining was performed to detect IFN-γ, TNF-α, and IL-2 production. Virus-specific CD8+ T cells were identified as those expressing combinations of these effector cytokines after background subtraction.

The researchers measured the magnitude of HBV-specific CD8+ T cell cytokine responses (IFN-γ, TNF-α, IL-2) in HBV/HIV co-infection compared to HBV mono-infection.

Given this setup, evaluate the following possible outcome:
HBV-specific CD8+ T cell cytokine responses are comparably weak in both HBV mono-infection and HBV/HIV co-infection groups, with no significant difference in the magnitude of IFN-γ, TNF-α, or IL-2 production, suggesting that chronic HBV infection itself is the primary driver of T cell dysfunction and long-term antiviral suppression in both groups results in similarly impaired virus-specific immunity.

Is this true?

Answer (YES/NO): NO